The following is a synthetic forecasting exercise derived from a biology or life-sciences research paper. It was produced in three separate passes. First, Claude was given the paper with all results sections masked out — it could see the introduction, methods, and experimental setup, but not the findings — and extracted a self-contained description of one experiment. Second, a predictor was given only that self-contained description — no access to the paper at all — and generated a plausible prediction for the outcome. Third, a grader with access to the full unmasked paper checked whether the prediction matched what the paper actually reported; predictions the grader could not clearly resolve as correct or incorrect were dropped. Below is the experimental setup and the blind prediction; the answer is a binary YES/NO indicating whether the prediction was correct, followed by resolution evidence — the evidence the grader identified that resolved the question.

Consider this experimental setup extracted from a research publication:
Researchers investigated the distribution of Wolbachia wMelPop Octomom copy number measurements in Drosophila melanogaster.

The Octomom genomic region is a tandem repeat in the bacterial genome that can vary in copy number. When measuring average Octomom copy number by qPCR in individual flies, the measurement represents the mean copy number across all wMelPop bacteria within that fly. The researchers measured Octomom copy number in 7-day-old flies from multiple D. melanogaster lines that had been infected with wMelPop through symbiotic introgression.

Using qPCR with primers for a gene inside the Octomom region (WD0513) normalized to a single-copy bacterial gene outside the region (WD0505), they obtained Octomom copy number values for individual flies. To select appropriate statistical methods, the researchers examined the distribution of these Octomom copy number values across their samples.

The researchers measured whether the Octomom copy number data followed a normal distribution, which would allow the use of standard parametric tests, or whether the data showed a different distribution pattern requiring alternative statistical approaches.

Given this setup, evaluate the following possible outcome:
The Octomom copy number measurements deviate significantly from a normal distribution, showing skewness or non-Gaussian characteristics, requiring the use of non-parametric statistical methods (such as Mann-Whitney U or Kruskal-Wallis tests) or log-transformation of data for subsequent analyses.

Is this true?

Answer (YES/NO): NO